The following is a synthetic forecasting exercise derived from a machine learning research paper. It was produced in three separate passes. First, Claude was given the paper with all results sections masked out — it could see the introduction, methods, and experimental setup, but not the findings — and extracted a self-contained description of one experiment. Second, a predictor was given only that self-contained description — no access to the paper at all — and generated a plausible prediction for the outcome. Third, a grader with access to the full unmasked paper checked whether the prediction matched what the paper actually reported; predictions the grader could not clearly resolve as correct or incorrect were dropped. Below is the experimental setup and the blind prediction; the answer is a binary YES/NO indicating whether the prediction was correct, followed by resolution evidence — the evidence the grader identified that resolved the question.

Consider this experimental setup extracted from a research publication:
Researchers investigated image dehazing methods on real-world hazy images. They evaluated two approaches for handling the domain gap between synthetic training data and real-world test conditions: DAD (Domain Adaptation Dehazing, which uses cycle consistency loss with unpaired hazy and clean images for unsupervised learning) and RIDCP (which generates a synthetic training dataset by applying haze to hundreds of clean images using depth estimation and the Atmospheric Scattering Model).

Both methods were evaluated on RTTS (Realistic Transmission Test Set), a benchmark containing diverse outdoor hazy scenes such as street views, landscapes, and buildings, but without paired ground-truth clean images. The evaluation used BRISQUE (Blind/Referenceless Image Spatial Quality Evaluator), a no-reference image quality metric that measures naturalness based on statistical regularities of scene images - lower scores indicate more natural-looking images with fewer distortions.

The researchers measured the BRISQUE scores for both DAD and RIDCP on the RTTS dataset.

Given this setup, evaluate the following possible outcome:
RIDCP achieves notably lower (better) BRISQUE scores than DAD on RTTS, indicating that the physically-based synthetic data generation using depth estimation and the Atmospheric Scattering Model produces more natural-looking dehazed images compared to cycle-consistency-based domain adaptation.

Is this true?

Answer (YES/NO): YES